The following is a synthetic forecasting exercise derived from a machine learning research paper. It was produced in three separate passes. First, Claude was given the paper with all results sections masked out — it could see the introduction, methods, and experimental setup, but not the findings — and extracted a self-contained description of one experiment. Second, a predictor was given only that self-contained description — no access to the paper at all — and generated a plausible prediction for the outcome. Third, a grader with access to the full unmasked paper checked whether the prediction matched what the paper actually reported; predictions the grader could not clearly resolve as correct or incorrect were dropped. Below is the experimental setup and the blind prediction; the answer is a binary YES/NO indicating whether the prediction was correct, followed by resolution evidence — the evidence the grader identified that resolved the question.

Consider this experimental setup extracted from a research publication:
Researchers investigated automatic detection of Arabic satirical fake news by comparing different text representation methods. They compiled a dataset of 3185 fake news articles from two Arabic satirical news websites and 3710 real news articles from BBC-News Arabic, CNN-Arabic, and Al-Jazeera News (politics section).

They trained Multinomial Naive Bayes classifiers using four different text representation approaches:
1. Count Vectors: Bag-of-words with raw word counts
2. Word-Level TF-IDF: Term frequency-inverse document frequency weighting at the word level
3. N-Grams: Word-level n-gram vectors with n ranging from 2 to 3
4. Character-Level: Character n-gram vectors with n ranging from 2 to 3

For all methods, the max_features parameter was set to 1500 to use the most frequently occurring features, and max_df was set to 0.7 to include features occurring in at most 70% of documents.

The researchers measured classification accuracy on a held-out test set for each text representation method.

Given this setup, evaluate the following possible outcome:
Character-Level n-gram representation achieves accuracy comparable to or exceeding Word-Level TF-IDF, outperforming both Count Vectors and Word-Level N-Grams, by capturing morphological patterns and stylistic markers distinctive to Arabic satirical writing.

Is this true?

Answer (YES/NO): NO